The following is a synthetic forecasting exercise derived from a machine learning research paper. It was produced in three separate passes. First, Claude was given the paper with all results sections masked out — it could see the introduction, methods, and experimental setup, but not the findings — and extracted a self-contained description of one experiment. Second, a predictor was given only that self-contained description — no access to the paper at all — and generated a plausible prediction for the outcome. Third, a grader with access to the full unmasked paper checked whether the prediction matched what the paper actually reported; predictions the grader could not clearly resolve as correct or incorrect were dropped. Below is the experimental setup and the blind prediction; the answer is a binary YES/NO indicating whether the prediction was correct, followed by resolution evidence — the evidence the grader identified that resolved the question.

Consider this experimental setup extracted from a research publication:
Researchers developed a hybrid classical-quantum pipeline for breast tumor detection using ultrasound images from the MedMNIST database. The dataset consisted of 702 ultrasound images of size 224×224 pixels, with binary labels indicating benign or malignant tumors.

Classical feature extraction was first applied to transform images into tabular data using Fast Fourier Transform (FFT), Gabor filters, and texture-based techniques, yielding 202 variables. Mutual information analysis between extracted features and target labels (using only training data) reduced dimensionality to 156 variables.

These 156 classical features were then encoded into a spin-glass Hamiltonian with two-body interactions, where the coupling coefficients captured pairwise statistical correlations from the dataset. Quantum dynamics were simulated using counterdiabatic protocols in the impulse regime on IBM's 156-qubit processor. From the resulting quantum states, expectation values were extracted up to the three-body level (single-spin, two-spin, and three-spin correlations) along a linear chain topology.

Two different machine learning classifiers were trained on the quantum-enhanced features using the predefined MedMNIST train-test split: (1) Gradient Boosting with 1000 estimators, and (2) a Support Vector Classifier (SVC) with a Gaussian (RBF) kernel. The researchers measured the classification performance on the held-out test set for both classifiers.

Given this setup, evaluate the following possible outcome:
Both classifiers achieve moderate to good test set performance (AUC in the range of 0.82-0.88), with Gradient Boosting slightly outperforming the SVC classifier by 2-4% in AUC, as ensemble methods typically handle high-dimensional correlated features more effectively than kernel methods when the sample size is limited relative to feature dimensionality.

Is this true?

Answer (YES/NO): NO